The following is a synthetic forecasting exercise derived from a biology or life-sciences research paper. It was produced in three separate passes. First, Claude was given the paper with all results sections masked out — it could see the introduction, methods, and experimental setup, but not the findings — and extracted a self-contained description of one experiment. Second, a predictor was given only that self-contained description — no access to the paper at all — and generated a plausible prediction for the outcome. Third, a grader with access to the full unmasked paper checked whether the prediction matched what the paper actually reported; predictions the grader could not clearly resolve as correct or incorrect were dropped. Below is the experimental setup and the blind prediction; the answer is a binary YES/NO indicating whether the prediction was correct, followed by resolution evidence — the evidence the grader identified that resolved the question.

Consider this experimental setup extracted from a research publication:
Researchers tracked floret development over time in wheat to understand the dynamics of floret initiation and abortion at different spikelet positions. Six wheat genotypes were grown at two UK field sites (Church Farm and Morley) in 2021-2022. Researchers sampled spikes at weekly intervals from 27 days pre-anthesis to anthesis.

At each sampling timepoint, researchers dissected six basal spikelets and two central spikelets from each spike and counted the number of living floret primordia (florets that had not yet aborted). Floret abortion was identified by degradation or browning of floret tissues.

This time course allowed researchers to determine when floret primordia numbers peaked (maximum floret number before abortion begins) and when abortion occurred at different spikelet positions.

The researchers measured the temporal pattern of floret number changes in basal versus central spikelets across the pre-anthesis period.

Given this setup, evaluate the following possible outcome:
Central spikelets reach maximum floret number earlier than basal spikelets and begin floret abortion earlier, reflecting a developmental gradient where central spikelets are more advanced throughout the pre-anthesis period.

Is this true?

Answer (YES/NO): NO